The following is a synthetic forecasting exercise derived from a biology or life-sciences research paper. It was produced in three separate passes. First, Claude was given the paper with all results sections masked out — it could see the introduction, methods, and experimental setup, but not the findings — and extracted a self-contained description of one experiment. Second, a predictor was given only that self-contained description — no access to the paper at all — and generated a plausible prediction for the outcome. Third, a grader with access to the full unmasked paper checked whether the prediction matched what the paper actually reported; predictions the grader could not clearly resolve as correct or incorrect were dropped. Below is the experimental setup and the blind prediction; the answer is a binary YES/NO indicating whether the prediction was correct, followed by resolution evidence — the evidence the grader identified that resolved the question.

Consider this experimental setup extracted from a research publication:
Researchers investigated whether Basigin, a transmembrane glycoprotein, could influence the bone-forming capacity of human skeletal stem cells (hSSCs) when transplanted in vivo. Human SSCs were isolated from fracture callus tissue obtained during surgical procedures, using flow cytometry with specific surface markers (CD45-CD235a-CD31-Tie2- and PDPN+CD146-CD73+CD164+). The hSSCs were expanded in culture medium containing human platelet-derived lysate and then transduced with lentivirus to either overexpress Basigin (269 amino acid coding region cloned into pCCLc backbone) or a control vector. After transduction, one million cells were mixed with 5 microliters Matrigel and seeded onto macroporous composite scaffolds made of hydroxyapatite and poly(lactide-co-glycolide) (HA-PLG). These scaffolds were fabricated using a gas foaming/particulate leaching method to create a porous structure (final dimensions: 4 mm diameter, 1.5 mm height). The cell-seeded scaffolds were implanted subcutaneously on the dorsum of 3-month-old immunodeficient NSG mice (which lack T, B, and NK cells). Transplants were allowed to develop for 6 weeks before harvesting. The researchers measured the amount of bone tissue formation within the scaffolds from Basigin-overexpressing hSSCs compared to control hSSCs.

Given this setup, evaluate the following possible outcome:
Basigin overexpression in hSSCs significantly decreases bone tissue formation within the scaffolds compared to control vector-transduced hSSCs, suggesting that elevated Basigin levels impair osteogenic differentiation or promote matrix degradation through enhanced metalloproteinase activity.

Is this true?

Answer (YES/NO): YES